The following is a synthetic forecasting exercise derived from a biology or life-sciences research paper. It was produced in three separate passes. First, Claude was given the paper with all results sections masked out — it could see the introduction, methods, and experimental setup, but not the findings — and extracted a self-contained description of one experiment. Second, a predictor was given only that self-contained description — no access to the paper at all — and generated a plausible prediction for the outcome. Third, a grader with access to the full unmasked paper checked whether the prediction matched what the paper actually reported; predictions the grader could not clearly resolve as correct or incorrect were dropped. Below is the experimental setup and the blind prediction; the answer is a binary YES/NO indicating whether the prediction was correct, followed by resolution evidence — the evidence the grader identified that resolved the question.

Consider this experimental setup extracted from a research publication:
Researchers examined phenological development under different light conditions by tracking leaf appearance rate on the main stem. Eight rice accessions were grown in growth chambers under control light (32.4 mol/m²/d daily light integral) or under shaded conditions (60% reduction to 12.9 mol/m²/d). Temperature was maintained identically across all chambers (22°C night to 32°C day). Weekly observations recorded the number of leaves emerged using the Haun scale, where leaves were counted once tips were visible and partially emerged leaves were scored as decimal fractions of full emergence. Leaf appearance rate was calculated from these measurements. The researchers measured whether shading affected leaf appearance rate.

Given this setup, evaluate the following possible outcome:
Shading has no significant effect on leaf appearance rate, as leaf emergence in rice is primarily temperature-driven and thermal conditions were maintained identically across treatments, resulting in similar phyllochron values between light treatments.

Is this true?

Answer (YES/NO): NO